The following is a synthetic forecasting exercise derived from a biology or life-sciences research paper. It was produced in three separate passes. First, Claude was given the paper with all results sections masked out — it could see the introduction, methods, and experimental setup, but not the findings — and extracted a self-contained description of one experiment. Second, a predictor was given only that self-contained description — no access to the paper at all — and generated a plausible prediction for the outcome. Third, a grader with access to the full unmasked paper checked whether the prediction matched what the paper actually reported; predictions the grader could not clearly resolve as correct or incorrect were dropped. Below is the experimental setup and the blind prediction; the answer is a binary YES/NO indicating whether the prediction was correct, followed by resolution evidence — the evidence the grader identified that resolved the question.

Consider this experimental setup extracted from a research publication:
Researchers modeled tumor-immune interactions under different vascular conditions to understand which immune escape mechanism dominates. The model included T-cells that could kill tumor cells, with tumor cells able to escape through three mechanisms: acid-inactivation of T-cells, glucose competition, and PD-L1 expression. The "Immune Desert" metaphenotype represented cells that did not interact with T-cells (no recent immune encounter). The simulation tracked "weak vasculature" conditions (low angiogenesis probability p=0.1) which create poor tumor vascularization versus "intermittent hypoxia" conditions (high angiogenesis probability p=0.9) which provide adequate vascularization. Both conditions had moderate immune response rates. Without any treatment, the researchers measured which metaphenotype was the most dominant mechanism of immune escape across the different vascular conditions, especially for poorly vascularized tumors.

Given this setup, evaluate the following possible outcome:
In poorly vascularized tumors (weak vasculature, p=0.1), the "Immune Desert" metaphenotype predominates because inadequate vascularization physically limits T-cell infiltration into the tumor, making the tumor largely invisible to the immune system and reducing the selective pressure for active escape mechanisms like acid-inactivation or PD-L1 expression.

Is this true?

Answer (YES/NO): YES